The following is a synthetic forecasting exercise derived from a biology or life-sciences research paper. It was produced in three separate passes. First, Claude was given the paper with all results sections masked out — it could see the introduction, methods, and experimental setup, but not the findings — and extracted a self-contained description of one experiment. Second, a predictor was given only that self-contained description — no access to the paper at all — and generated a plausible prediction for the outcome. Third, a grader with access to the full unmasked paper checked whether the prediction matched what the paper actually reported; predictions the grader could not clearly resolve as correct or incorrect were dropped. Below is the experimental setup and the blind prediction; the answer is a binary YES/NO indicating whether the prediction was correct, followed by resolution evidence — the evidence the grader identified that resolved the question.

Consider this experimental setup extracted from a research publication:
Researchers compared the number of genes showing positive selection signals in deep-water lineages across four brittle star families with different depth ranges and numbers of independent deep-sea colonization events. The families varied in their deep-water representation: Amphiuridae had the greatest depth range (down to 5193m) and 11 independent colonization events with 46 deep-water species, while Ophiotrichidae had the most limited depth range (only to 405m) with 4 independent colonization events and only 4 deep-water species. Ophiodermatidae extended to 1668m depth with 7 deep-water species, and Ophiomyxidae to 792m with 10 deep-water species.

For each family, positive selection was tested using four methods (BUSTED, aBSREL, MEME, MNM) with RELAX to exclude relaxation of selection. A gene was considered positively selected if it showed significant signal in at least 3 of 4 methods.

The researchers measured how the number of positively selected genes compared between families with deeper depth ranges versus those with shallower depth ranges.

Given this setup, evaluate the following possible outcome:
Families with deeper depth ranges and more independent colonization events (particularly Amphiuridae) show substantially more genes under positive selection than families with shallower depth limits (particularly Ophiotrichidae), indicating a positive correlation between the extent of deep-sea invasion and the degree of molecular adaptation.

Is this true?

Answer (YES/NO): YES